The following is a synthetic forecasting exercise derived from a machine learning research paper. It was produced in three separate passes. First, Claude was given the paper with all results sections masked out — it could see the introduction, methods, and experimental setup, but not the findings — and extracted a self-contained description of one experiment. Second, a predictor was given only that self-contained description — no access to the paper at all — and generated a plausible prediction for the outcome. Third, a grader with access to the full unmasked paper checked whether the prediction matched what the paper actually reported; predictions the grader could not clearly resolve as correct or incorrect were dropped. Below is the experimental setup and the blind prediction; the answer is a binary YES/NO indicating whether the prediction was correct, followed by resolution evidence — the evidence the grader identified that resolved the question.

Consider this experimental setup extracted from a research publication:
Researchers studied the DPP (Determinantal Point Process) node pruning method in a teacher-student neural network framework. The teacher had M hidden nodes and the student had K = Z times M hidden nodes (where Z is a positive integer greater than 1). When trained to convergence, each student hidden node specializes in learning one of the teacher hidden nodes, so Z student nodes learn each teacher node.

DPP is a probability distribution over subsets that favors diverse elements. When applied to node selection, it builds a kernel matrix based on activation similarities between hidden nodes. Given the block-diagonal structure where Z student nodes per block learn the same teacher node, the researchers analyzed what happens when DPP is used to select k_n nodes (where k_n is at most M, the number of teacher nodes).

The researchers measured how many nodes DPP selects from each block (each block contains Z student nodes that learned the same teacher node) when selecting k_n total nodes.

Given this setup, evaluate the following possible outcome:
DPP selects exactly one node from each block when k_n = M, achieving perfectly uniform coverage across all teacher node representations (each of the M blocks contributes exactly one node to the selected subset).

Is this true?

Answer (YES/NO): YES